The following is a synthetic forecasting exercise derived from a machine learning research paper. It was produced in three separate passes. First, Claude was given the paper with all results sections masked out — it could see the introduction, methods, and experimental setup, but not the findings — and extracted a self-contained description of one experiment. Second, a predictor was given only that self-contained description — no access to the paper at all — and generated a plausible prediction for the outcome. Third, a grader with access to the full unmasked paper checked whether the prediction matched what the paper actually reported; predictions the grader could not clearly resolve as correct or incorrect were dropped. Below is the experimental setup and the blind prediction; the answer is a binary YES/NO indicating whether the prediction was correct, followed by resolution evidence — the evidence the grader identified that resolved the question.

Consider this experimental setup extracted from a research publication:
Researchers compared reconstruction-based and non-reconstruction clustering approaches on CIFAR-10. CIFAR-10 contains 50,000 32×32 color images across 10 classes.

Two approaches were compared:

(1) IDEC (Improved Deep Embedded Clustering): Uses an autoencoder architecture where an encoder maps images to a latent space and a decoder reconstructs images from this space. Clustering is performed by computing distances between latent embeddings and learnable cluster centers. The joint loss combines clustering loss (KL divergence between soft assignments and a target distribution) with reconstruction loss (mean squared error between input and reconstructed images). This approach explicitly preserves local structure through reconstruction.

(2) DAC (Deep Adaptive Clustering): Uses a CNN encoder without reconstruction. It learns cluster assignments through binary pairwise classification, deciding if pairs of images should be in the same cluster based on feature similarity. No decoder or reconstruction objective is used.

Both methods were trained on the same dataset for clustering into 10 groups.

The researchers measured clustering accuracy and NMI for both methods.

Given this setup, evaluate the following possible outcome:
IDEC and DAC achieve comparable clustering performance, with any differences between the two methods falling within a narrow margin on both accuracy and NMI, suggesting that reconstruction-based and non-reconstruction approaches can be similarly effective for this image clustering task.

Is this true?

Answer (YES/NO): NO